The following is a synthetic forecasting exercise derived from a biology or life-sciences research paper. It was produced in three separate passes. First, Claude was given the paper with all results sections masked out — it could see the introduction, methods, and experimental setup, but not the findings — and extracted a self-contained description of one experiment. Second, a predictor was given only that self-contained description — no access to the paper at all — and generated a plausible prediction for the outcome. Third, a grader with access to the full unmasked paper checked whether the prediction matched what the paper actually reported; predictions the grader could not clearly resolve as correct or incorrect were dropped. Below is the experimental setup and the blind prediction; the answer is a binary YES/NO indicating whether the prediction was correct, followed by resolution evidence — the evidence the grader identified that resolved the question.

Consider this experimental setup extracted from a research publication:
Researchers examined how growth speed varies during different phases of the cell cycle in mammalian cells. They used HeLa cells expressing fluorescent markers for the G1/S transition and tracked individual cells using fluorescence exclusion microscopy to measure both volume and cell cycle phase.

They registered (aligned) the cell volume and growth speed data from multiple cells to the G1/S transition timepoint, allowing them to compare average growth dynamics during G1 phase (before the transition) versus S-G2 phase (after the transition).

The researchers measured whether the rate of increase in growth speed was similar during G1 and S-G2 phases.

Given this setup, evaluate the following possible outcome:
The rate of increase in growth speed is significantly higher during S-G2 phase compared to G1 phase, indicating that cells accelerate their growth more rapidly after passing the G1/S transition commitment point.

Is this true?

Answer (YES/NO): NO